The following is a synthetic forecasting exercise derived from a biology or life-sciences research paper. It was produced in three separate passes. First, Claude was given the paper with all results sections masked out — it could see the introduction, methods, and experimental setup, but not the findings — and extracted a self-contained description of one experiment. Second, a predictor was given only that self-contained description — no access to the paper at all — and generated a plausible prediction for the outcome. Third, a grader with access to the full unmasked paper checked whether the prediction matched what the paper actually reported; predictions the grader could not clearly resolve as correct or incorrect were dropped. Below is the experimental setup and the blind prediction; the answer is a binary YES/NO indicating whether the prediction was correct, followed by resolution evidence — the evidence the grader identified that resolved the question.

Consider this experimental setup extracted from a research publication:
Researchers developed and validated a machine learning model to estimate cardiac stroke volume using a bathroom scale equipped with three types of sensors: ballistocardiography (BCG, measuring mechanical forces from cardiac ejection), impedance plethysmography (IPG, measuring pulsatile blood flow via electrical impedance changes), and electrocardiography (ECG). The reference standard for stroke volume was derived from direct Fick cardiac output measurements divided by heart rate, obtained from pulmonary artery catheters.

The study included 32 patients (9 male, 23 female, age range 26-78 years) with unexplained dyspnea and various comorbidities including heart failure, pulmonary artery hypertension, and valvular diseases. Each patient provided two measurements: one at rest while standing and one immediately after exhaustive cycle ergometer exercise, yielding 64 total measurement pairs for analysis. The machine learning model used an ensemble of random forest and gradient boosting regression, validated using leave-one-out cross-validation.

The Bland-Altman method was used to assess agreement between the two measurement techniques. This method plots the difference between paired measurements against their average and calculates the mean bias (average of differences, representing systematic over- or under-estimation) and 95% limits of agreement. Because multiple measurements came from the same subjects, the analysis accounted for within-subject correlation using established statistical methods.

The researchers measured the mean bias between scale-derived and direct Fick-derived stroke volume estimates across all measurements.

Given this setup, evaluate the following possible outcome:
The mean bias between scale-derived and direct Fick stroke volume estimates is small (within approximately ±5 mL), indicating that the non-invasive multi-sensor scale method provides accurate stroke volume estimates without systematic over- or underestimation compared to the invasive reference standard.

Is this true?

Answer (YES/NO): YES